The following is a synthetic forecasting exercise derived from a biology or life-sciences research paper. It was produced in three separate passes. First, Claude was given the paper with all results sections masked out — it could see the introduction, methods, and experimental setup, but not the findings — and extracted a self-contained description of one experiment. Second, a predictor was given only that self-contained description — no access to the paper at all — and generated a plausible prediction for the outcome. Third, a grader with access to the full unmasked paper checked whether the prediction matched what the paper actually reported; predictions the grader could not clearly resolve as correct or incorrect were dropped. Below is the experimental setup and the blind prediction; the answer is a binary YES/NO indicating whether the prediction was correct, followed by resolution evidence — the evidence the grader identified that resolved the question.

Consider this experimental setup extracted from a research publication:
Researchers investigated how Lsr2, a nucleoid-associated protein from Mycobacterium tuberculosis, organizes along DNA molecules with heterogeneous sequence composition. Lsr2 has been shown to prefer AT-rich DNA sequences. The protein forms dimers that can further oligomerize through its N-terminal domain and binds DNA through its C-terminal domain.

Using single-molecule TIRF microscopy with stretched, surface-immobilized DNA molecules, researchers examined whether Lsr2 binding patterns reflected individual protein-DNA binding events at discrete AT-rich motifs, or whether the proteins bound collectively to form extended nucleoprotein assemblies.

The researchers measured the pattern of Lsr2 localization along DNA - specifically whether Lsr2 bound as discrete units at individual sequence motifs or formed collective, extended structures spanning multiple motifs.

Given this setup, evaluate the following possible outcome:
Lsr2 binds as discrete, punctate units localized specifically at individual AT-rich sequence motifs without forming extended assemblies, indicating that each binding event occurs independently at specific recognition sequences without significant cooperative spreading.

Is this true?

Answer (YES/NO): NO